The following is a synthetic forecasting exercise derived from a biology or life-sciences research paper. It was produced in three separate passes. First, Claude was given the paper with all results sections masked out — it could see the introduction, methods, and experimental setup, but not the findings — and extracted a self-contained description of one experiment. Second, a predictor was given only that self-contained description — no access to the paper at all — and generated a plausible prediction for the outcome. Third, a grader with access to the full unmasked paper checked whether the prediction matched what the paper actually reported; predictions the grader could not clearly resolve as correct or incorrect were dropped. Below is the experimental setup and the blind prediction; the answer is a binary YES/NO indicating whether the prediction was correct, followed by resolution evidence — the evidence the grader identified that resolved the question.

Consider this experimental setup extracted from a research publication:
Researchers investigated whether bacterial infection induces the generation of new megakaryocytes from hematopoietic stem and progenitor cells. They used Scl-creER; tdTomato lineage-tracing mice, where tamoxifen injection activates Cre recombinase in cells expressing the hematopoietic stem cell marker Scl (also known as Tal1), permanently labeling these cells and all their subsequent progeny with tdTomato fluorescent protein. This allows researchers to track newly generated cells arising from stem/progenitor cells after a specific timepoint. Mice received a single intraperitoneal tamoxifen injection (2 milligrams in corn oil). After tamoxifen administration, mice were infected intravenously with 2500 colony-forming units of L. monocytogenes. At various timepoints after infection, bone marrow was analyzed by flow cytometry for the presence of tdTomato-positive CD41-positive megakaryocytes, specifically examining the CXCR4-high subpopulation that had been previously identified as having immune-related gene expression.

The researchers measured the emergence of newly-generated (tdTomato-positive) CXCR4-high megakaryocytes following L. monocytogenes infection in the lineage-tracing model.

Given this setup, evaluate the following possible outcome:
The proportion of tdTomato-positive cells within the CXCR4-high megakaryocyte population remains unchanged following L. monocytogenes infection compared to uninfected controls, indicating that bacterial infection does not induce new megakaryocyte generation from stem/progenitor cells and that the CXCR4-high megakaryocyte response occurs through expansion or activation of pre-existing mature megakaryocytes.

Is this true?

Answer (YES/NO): NO